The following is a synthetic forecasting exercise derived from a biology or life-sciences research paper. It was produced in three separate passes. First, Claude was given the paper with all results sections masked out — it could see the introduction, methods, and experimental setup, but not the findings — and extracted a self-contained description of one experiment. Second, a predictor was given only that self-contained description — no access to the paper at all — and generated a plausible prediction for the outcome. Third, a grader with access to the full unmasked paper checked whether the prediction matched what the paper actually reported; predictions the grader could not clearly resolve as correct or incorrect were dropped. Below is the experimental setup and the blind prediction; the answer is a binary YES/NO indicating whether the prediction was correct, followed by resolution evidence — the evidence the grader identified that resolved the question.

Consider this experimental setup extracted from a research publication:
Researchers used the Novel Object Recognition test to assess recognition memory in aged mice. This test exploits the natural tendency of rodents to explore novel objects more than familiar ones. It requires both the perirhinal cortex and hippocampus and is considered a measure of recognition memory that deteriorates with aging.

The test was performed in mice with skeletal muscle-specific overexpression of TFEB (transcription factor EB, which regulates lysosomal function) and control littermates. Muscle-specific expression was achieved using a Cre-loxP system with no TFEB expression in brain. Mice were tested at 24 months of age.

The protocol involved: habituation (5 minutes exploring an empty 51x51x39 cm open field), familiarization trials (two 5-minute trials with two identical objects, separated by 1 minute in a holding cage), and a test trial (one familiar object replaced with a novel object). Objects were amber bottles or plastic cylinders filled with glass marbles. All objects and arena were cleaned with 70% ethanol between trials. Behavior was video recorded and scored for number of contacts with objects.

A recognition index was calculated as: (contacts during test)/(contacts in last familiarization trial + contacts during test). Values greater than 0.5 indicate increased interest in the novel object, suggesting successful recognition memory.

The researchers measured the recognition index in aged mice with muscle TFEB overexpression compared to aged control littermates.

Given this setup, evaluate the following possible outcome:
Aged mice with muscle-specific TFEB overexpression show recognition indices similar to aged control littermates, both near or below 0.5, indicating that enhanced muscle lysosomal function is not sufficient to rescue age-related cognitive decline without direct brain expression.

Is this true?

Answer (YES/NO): NO